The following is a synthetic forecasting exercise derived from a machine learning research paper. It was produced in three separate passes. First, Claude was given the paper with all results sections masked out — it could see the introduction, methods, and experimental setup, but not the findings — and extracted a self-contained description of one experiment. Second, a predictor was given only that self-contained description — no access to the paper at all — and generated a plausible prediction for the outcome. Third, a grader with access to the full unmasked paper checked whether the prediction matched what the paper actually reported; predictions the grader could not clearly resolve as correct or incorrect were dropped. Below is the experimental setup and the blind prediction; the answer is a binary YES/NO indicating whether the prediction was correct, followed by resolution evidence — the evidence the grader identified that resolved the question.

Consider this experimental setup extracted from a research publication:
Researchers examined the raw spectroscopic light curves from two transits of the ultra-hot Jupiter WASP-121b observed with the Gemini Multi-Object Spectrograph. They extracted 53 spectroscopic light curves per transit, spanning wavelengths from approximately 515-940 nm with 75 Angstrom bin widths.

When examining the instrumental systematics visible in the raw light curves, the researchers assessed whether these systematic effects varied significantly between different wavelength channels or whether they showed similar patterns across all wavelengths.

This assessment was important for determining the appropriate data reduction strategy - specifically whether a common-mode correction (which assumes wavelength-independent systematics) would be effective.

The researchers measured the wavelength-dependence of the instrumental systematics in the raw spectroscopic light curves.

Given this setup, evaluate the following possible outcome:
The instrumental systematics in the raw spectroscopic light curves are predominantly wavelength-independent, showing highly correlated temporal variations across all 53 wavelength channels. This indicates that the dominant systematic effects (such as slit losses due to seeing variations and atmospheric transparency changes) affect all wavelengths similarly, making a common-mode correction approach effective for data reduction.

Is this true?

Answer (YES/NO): YES